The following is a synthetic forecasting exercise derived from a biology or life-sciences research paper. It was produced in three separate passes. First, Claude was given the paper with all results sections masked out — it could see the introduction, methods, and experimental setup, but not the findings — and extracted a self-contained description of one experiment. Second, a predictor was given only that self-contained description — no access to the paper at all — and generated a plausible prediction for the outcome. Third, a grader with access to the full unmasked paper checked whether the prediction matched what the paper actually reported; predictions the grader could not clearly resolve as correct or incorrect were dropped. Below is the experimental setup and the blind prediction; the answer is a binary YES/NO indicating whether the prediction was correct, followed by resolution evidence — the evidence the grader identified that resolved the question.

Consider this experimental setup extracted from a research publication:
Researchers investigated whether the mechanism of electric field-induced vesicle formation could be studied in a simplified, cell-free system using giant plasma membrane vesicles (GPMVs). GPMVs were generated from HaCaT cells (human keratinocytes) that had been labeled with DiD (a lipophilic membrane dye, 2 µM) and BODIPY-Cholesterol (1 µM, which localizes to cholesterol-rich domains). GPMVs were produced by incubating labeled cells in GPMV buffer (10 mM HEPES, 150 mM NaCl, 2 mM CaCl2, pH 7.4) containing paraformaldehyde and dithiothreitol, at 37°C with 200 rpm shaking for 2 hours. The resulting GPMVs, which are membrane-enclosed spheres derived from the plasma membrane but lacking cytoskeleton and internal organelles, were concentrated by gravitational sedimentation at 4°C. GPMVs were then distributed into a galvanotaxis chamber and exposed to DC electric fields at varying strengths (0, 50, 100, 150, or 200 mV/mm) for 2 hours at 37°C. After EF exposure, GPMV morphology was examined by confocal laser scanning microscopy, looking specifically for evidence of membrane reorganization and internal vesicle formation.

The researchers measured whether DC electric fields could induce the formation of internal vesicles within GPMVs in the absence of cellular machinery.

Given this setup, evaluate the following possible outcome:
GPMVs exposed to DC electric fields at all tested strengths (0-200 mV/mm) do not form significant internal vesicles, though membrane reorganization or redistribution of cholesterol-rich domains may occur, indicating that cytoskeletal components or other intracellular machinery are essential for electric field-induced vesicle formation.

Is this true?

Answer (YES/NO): NO